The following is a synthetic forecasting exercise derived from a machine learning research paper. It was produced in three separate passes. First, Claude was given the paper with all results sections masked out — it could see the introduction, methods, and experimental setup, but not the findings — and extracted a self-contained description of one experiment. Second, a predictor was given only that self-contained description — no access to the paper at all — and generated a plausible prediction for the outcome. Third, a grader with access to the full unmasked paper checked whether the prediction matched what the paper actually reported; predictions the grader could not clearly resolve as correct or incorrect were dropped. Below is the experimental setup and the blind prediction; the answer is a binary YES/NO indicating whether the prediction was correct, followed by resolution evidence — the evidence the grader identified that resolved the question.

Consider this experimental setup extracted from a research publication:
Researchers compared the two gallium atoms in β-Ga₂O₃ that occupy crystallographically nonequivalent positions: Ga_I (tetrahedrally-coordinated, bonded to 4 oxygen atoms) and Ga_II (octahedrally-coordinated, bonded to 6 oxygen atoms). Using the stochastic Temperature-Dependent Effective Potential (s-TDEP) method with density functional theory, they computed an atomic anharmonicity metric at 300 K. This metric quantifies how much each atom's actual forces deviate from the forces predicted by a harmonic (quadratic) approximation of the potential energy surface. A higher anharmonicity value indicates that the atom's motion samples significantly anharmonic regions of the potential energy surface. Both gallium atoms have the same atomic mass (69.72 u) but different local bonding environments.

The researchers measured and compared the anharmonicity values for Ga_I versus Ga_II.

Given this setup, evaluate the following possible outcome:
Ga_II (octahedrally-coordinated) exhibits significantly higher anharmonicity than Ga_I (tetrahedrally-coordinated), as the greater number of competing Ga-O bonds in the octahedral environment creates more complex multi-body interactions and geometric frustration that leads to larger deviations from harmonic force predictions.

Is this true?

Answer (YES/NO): YES